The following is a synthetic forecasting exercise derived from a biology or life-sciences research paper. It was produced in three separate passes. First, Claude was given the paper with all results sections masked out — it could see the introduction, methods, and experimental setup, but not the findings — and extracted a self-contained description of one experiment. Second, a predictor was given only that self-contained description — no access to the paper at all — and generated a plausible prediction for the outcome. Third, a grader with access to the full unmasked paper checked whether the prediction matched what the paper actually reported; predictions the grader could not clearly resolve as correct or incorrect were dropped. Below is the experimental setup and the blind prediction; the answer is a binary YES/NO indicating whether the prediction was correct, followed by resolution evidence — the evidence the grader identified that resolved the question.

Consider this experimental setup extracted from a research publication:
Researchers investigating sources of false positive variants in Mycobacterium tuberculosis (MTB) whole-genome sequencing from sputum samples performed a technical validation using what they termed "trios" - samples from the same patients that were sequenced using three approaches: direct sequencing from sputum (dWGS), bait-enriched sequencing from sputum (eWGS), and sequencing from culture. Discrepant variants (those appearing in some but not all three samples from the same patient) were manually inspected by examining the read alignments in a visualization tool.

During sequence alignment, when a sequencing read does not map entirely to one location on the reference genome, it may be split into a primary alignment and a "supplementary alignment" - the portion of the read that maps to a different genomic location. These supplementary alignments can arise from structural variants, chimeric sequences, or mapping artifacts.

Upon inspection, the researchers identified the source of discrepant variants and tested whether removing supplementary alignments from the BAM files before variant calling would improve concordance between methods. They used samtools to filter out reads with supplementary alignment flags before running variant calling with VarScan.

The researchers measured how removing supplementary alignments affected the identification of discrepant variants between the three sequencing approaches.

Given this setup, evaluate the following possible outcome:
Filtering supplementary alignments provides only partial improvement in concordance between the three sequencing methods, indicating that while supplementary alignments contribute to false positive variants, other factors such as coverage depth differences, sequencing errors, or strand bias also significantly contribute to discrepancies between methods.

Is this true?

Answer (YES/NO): NO